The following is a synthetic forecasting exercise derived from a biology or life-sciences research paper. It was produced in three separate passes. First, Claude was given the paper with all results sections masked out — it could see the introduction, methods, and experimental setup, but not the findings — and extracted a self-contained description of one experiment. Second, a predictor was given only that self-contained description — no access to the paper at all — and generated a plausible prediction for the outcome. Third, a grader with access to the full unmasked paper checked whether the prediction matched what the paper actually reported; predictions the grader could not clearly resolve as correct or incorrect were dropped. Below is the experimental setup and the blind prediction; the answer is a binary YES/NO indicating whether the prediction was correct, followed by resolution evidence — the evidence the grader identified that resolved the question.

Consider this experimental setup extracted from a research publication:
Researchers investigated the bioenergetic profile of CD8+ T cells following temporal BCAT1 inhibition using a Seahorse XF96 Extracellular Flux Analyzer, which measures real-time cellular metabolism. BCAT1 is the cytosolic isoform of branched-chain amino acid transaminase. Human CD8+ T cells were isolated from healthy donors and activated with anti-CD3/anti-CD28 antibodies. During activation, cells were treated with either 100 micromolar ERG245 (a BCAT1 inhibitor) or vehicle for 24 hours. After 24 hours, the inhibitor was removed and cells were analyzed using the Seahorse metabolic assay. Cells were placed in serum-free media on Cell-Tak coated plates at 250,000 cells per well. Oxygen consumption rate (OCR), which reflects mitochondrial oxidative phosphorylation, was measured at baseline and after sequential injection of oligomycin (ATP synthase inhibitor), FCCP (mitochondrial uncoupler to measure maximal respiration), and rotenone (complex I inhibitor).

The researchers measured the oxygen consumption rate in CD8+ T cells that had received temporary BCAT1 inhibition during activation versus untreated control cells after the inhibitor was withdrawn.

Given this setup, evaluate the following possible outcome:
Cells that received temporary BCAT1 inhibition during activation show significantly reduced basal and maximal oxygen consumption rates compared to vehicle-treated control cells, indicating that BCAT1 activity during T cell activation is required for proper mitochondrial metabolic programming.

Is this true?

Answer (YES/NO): NO